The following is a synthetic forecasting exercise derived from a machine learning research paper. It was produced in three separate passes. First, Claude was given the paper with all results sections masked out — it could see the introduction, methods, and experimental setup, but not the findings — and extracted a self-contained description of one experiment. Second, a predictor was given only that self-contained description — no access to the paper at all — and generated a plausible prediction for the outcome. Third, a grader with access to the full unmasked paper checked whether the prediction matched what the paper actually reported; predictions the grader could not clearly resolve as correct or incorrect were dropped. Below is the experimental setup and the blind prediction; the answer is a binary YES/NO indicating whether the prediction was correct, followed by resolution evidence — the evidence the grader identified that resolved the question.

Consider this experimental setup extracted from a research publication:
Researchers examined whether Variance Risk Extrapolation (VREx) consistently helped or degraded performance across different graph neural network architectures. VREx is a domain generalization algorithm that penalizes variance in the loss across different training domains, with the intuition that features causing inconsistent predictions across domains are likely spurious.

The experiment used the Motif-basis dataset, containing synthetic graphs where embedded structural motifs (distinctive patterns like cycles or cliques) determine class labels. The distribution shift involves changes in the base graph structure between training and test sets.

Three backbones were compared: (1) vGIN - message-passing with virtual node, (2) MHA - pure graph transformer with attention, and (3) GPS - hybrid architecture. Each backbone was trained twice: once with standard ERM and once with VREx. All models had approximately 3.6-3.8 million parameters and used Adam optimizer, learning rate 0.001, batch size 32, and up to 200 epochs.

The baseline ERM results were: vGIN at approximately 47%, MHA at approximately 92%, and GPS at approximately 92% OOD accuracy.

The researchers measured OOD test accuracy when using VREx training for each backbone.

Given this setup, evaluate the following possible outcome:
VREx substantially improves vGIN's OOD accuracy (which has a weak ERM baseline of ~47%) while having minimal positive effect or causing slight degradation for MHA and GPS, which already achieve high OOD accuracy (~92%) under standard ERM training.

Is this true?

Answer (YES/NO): NO